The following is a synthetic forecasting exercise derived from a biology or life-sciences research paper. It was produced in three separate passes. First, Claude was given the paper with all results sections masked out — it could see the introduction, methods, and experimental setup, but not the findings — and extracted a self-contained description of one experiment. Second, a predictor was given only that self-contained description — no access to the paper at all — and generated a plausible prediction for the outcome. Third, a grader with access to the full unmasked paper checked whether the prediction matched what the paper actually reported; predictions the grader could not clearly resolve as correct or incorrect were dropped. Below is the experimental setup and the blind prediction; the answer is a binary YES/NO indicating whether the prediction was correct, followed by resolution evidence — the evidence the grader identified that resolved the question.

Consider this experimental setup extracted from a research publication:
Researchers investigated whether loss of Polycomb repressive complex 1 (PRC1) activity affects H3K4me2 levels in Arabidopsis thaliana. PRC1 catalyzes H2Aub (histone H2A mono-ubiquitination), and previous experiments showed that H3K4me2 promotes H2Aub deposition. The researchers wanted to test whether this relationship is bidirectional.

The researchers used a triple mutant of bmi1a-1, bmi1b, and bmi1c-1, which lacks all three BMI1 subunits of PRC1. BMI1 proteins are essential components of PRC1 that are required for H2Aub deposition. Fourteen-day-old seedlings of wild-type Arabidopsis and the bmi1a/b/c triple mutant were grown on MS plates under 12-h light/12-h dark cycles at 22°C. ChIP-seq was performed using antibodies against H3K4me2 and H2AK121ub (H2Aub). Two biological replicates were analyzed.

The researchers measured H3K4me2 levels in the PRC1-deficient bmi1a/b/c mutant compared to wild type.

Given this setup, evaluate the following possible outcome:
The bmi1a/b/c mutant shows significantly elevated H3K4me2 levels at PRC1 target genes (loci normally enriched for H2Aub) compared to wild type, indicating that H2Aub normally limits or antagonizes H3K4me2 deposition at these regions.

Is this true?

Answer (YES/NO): NO